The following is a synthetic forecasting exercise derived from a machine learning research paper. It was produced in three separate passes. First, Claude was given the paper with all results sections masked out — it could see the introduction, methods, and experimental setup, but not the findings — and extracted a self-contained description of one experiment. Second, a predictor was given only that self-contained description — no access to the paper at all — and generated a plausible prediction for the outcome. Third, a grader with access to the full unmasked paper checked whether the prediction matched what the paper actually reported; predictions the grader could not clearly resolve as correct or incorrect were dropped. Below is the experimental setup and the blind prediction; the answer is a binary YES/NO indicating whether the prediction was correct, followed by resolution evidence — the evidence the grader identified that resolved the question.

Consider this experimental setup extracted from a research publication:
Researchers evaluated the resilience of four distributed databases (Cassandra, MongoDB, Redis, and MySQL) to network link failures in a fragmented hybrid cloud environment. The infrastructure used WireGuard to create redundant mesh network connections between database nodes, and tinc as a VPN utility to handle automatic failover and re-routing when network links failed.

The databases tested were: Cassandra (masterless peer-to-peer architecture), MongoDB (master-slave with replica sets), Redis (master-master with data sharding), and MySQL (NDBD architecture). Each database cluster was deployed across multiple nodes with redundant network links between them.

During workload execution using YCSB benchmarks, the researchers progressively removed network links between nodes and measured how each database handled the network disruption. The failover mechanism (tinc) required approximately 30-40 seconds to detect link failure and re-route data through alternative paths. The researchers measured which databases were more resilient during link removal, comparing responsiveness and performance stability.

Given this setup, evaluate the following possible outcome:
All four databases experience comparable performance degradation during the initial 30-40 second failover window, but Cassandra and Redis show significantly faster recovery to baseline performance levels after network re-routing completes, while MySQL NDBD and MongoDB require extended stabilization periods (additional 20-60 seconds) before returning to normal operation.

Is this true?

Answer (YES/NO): NO